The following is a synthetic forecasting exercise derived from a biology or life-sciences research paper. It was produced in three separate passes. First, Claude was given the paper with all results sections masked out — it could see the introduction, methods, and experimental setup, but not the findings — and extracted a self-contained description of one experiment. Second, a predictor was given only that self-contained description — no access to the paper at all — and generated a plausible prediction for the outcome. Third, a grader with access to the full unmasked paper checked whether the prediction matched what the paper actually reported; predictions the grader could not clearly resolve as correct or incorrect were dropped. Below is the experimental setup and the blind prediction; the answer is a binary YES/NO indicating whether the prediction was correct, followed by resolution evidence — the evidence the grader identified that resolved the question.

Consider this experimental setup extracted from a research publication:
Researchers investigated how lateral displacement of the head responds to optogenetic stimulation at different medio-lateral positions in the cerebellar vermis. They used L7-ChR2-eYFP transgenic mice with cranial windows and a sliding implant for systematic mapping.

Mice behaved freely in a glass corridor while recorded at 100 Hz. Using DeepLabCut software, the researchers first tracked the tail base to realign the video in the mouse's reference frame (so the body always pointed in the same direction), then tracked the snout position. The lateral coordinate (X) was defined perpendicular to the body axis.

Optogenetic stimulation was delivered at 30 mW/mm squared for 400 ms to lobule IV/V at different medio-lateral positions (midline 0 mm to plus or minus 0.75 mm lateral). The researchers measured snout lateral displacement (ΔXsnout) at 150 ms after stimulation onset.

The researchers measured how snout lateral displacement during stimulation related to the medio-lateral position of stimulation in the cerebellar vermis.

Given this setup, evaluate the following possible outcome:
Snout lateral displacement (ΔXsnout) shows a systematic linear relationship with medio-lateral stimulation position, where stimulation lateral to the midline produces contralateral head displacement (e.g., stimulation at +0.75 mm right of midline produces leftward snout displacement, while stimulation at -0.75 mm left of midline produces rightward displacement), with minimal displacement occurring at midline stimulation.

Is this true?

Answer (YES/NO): NO